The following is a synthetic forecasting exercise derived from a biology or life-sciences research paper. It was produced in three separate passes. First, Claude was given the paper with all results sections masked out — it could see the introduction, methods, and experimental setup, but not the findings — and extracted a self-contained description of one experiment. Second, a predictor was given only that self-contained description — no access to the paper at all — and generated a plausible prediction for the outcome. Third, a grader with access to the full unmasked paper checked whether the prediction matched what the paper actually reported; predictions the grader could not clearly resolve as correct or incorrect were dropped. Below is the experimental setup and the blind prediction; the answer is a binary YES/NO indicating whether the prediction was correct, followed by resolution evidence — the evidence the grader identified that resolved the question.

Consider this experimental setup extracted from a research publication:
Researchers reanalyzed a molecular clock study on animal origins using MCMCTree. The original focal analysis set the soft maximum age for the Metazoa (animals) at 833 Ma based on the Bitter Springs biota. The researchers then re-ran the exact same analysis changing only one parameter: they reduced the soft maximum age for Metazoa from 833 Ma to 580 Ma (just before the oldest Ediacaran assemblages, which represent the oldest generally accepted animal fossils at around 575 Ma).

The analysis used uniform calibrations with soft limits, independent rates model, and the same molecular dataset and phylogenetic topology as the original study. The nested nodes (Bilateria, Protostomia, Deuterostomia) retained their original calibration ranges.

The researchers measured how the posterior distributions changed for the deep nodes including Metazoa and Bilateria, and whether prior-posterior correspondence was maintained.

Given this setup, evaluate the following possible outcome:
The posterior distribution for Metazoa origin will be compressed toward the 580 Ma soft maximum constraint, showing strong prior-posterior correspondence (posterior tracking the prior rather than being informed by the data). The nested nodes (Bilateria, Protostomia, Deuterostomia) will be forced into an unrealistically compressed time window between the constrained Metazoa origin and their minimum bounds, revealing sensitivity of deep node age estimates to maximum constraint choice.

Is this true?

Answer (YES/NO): YES